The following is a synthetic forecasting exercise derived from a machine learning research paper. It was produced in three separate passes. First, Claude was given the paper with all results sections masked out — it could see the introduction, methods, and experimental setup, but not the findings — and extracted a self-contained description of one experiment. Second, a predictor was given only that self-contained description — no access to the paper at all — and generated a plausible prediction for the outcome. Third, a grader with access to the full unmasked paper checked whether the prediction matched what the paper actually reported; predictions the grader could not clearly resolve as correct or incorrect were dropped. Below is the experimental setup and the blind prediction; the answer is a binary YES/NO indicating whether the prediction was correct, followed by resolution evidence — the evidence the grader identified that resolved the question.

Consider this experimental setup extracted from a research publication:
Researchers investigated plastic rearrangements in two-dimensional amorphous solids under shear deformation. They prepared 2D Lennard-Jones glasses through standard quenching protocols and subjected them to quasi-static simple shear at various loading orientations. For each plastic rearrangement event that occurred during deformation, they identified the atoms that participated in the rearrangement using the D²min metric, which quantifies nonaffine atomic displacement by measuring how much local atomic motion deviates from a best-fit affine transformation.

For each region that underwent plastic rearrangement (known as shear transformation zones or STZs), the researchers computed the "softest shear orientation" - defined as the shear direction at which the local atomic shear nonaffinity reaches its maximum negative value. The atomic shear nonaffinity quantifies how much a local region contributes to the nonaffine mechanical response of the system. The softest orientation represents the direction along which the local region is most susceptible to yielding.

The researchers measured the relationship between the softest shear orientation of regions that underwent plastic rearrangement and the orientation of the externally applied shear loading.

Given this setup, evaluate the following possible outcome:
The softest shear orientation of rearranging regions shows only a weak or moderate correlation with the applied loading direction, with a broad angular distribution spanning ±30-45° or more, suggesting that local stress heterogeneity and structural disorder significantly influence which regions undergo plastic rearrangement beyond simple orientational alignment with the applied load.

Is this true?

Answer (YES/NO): NO